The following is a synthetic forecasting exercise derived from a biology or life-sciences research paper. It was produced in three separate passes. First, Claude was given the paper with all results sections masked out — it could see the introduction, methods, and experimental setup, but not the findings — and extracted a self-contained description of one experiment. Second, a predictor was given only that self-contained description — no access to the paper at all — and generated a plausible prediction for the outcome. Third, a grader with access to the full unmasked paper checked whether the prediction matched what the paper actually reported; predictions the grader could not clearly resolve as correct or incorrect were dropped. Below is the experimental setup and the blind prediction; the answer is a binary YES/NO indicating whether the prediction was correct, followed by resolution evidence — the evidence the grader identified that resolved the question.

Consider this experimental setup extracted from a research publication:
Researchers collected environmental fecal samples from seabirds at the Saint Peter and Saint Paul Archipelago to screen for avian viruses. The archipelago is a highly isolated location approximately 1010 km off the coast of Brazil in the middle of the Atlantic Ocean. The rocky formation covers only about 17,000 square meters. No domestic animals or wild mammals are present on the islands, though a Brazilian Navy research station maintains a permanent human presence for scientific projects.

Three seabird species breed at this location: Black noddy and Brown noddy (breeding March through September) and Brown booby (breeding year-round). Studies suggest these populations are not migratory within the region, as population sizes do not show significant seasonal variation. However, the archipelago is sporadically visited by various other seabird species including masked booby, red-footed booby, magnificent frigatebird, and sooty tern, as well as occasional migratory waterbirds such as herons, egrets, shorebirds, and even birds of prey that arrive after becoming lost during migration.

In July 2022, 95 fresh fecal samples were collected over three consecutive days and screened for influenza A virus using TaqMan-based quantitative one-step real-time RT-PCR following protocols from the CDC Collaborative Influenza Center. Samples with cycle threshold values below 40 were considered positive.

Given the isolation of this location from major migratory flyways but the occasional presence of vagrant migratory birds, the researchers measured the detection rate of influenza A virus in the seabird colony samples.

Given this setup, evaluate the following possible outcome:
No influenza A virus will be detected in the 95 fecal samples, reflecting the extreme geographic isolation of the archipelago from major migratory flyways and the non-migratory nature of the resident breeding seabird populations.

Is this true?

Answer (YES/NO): YES